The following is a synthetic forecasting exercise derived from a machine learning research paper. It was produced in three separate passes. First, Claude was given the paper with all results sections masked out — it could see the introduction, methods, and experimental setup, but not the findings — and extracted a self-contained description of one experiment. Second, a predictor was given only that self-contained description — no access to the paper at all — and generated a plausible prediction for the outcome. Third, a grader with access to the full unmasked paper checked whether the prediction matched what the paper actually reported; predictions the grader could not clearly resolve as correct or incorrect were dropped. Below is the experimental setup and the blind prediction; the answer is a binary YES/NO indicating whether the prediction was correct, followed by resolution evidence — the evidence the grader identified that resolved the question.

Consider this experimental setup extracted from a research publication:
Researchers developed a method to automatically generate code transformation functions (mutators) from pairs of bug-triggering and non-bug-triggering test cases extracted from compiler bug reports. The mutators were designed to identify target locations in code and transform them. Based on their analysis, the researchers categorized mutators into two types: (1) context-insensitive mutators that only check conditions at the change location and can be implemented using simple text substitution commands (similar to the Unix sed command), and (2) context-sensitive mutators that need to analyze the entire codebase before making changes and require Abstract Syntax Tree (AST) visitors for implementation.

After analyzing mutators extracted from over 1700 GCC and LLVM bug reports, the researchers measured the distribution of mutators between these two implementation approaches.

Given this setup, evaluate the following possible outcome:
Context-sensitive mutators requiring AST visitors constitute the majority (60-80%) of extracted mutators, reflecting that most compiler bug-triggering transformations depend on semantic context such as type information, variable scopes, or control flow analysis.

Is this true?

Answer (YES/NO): NO